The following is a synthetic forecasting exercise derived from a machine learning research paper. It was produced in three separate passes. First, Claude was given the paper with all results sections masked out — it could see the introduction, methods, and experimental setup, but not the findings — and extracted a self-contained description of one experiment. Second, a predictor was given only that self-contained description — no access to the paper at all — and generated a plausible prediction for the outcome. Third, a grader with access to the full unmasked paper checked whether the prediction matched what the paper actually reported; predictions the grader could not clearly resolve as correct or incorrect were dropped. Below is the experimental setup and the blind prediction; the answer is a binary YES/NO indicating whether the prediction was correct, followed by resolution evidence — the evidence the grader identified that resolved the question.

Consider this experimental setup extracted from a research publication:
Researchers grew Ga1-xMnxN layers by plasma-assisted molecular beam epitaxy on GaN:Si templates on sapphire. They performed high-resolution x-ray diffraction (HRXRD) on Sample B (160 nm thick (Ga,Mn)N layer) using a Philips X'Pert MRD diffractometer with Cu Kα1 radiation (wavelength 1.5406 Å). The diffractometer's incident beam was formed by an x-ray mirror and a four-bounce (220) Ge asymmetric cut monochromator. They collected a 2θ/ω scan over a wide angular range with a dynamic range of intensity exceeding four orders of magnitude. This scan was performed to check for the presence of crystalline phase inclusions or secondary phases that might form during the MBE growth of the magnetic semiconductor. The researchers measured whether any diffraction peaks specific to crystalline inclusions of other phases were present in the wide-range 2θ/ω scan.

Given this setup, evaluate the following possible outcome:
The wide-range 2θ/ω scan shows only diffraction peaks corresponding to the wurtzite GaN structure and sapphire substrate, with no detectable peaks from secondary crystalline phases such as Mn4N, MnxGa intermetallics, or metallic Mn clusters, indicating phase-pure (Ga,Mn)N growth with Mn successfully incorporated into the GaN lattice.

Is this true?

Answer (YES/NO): YES